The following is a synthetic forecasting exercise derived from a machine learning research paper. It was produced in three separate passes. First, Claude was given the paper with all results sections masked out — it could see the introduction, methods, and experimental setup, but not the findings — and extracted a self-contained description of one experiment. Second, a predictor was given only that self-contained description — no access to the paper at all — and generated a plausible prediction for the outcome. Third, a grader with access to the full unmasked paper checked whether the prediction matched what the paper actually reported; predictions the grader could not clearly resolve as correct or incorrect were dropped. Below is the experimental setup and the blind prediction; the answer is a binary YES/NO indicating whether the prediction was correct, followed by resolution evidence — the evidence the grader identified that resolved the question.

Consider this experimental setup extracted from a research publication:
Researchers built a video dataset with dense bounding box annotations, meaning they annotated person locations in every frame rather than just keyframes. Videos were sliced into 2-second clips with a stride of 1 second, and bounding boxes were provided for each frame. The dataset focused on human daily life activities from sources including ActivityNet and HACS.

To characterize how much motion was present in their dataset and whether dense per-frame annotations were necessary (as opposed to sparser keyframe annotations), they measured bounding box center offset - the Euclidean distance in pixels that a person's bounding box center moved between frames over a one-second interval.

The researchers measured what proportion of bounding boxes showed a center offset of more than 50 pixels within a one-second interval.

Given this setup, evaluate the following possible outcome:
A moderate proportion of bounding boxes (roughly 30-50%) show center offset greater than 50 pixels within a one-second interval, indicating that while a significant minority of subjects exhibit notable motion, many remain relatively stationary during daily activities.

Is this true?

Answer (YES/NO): NO